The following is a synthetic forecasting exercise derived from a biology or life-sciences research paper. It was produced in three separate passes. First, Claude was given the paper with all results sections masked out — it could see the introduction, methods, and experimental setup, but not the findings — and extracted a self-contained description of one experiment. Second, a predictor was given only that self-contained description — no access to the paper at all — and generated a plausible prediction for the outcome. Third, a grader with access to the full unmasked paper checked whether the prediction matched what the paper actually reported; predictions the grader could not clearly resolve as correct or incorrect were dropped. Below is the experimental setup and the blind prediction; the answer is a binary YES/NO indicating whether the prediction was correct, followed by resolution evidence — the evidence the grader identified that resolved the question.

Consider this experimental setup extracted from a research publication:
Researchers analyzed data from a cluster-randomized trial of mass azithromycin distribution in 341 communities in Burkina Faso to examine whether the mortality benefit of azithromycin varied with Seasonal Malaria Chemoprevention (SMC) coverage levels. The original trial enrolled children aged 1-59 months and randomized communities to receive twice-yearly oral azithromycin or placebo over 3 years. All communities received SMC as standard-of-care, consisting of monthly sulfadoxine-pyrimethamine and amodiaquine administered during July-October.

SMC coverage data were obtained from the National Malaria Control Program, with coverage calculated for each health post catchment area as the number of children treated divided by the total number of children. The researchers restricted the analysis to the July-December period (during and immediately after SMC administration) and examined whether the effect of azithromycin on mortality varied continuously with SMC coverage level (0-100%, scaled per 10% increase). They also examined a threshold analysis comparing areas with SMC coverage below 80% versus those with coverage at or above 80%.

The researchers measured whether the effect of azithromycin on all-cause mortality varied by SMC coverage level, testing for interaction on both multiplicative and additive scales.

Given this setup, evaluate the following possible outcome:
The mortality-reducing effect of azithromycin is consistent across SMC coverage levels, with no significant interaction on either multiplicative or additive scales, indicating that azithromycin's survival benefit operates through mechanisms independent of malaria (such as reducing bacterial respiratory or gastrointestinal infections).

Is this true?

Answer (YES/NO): NO